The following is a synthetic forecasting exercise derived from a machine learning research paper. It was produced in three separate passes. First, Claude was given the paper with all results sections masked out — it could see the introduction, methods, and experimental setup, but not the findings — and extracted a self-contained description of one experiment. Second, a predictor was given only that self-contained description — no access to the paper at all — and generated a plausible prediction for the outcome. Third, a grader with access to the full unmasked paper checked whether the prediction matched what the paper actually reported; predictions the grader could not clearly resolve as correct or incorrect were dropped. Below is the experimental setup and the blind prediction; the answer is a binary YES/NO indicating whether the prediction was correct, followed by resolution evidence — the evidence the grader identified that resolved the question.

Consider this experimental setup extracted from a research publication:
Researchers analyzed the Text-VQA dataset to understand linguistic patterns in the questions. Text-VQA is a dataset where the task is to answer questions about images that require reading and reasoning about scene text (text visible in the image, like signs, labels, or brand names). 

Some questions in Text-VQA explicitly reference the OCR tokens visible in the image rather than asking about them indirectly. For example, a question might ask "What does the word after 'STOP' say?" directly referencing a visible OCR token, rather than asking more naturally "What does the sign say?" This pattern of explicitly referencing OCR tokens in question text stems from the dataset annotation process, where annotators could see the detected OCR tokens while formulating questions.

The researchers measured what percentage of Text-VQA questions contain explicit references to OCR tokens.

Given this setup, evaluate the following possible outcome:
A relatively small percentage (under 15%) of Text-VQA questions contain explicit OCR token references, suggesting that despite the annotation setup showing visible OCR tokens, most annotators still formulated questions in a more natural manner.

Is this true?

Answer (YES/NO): NO